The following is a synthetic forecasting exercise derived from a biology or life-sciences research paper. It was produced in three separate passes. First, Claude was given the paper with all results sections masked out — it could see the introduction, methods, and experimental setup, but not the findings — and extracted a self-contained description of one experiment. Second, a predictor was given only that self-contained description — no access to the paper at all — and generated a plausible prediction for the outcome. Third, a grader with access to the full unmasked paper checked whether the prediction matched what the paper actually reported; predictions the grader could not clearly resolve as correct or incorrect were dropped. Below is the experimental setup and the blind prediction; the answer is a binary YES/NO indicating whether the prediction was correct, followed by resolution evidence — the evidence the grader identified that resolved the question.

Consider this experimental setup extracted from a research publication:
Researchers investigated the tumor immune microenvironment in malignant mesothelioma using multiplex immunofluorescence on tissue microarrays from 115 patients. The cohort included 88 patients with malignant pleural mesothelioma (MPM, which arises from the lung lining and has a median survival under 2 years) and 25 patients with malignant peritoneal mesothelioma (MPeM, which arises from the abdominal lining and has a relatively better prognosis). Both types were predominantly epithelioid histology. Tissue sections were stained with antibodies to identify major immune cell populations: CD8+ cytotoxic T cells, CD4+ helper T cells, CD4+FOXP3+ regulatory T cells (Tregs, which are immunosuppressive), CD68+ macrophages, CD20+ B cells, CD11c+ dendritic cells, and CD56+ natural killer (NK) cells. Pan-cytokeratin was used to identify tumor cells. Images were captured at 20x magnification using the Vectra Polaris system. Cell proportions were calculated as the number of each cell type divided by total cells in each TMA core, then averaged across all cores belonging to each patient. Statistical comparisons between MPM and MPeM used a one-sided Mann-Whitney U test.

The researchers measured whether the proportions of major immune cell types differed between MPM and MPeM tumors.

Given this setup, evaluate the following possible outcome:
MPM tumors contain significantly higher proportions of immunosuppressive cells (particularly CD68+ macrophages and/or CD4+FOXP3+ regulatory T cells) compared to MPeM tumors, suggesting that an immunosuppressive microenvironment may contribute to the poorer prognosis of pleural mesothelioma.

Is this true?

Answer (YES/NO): NO